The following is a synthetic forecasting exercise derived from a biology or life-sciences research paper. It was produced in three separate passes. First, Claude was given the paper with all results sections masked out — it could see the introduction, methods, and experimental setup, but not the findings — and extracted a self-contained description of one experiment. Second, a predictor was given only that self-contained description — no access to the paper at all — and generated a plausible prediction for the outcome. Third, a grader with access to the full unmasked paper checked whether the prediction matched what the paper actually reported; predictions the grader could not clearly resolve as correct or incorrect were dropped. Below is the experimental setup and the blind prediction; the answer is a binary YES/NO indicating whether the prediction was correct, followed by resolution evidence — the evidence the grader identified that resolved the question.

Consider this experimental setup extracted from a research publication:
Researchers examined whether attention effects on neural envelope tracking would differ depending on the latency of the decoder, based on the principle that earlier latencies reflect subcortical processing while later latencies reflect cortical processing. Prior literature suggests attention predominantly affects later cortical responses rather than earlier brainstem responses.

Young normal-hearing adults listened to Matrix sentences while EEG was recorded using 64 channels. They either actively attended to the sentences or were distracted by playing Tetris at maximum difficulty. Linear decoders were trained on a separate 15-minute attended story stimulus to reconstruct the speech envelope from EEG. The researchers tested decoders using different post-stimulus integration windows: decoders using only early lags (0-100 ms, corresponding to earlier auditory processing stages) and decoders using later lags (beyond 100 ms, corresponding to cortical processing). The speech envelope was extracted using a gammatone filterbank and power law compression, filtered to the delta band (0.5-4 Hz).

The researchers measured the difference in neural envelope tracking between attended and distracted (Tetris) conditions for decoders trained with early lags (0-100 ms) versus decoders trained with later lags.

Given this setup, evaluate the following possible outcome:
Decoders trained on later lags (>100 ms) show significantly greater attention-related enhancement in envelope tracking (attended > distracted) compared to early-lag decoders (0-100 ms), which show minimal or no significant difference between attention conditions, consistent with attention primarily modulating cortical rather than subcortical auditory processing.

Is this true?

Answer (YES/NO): NO